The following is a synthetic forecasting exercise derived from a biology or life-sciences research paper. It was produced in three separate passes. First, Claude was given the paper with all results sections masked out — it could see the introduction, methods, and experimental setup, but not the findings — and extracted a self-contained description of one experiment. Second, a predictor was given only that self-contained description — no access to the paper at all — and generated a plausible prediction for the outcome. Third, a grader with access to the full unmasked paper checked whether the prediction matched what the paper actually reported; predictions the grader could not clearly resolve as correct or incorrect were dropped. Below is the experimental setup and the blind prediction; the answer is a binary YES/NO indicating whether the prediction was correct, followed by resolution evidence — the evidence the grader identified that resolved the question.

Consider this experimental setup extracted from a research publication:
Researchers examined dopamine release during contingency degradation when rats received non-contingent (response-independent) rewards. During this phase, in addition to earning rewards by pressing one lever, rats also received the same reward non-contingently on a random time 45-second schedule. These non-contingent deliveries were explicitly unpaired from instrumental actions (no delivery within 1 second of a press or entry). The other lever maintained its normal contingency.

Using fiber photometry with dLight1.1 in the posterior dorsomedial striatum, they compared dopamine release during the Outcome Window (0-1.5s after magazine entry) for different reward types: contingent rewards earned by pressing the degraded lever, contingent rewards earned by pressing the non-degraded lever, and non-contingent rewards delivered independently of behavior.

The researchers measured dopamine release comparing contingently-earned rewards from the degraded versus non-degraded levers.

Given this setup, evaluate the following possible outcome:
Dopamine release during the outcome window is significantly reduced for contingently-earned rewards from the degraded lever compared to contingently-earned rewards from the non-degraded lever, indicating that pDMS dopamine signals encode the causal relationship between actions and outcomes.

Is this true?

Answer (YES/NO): YES